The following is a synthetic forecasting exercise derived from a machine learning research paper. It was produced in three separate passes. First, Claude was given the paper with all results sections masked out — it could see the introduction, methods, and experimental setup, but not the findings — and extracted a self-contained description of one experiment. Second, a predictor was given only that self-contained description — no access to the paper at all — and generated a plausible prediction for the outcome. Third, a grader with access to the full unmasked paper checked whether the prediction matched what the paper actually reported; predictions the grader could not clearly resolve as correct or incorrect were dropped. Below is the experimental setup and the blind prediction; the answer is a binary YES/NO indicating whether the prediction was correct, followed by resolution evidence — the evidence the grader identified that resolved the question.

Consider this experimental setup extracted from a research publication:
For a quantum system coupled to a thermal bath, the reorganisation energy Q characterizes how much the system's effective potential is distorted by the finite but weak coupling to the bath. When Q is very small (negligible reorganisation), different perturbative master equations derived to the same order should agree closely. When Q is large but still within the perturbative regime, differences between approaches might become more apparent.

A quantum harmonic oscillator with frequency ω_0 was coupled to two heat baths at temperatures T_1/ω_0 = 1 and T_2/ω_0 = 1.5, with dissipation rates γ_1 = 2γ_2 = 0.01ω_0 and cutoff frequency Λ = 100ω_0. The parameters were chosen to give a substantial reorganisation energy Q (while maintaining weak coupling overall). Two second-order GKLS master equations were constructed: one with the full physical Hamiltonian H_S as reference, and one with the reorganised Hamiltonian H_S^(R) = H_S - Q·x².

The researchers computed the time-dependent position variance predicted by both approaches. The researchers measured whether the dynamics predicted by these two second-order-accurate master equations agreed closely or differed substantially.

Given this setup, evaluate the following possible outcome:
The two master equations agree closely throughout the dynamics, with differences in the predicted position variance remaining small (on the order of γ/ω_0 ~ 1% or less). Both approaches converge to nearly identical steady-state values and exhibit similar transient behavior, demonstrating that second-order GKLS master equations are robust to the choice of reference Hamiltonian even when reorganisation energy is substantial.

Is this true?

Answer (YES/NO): NO